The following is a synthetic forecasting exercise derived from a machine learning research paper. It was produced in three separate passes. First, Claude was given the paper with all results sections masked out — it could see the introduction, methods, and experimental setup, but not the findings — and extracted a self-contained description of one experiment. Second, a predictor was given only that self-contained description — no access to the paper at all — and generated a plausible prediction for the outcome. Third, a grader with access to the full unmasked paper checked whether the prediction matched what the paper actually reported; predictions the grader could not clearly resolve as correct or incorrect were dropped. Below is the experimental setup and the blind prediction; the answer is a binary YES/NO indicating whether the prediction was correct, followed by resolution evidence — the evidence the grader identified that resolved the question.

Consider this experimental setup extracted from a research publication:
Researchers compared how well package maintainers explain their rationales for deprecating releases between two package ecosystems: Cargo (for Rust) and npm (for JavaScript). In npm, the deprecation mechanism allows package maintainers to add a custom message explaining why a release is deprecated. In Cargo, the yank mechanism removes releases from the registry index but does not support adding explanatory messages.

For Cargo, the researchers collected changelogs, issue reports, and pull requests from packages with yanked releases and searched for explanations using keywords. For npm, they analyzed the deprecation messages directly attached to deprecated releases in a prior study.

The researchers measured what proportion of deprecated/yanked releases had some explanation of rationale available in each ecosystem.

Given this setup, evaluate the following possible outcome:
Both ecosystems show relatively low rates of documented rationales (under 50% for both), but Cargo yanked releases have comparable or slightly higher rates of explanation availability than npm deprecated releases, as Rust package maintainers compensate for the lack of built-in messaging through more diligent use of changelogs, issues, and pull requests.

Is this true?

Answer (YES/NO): NO